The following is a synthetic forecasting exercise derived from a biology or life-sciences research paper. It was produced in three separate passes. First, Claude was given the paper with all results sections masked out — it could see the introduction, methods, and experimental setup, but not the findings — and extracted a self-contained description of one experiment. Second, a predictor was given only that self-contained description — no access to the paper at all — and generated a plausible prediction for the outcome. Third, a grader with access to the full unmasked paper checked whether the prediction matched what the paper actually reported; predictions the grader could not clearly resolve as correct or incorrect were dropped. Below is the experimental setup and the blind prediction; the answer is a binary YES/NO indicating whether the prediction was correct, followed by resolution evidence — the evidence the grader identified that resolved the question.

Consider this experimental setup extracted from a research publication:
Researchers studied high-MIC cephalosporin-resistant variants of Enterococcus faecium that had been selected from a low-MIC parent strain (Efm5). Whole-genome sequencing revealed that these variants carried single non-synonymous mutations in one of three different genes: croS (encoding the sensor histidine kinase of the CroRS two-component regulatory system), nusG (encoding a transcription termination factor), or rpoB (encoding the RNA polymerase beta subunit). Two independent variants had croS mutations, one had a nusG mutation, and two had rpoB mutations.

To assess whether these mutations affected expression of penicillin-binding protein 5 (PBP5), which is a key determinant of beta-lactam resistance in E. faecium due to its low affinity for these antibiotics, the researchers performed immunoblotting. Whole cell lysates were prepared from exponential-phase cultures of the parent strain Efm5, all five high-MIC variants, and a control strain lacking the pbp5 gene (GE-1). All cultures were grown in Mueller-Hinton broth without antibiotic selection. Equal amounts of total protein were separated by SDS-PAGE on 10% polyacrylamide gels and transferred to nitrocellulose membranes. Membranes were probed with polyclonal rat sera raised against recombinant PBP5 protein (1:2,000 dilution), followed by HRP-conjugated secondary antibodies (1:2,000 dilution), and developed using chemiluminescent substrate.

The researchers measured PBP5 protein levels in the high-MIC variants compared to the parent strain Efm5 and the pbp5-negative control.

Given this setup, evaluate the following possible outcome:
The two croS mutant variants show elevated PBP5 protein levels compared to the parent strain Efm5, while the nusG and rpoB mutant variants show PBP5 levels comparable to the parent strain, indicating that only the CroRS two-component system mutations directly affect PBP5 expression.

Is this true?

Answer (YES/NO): NO